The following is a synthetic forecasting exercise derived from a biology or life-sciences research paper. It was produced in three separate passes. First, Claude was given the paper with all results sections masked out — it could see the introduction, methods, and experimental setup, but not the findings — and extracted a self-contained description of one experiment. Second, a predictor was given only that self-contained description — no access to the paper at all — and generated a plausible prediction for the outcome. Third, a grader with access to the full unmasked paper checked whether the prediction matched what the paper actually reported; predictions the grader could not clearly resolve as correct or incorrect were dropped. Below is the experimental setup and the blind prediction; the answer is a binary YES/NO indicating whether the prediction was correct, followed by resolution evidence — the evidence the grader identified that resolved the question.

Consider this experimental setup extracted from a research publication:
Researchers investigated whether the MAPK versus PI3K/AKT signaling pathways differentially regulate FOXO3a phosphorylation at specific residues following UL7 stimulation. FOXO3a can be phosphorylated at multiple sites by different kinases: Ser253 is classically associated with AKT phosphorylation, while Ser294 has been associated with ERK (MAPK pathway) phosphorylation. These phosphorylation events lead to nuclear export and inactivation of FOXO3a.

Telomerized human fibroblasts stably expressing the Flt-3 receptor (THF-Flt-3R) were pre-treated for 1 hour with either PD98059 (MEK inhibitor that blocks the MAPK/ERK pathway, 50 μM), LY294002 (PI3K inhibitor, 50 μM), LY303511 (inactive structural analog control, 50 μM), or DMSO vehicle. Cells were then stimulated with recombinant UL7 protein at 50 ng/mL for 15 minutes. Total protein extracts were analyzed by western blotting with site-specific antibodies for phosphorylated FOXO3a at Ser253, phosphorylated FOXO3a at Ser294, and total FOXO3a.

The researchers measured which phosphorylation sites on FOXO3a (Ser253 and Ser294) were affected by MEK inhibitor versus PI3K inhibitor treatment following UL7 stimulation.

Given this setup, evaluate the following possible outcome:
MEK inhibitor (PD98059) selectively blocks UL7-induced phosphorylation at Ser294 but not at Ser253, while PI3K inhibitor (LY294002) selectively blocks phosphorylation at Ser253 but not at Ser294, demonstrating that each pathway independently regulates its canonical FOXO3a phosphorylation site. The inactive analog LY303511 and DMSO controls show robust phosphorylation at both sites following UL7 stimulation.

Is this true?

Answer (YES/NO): NO